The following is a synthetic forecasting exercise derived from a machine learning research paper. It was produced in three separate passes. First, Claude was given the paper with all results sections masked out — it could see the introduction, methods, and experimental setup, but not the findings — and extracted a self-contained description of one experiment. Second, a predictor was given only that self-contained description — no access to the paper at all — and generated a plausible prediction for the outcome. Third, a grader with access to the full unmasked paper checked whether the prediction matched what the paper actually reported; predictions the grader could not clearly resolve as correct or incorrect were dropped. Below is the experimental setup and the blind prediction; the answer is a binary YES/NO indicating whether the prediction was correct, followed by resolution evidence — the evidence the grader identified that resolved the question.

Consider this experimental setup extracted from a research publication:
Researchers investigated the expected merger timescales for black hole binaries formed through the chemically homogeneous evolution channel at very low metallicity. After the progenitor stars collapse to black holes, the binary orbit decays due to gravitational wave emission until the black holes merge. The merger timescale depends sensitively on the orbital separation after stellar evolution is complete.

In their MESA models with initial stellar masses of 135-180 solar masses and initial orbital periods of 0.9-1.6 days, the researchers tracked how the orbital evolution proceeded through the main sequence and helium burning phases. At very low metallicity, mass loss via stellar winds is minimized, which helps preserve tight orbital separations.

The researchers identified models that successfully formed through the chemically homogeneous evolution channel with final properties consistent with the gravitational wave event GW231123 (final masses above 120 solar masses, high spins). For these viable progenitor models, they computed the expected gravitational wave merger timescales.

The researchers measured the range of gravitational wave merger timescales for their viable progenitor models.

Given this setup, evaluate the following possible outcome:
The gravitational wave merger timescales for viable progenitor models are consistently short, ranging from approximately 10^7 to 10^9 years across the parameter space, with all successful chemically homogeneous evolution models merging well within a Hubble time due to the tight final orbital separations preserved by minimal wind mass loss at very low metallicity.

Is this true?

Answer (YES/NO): NO